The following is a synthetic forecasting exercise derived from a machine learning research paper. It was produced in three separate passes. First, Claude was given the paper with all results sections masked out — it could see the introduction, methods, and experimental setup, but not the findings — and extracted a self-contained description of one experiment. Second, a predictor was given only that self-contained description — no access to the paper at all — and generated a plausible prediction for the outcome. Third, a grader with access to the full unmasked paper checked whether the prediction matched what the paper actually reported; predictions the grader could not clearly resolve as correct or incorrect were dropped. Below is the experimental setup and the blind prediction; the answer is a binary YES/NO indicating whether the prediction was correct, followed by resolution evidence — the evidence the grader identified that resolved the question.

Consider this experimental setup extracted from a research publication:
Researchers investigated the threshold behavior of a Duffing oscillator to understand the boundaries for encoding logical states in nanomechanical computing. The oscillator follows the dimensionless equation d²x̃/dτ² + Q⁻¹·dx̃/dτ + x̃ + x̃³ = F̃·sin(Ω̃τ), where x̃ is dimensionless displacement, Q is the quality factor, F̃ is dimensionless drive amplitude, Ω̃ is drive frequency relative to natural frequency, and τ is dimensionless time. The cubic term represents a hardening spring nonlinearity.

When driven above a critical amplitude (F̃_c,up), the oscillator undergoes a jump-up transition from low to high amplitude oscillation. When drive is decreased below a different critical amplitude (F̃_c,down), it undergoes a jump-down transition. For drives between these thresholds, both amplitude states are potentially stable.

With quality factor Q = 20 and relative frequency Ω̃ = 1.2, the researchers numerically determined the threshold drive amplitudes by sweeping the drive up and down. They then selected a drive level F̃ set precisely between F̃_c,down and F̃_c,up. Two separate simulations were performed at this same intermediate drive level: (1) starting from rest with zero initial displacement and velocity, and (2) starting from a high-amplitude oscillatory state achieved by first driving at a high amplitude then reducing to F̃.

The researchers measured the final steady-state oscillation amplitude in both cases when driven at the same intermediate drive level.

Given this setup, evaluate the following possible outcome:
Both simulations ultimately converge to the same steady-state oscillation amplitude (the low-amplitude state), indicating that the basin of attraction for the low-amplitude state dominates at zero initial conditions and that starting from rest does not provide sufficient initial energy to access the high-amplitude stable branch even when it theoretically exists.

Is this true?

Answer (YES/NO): NO